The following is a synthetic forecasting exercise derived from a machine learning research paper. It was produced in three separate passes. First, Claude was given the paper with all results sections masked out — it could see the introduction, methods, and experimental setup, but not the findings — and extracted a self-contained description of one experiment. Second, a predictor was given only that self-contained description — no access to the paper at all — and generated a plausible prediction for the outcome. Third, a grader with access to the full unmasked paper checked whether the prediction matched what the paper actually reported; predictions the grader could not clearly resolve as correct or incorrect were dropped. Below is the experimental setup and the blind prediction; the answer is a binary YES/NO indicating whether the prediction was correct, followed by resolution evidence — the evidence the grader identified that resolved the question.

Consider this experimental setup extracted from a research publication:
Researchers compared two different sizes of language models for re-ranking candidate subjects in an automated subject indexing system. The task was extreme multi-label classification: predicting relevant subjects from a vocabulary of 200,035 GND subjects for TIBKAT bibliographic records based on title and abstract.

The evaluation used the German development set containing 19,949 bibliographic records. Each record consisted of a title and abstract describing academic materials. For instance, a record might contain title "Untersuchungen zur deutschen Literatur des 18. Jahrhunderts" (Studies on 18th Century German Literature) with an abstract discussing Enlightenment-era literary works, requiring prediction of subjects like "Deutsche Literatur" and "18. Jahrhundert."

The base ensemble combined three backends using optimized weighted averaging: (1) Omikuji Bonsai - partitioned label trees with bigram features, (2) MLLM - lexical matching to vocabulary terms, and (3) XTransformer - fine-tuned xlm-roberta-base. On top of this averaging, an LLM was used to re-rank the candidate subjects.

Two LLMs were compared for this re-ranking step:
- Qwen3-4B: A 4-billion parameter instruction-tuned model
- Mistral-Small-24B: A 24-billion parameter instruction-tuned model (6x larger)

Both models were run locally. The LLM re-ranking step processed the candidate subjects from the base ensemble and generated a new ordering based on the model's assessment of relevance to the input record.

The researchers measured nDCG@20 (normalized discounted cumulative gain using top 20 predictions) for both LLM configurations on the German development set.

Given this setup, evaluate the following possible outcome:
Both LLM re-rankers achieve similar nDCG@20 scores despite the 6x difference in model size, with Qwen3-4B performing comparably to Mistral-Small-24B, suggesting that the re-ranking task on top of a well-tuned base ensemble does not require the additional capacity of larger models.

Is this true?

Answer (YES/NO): NO